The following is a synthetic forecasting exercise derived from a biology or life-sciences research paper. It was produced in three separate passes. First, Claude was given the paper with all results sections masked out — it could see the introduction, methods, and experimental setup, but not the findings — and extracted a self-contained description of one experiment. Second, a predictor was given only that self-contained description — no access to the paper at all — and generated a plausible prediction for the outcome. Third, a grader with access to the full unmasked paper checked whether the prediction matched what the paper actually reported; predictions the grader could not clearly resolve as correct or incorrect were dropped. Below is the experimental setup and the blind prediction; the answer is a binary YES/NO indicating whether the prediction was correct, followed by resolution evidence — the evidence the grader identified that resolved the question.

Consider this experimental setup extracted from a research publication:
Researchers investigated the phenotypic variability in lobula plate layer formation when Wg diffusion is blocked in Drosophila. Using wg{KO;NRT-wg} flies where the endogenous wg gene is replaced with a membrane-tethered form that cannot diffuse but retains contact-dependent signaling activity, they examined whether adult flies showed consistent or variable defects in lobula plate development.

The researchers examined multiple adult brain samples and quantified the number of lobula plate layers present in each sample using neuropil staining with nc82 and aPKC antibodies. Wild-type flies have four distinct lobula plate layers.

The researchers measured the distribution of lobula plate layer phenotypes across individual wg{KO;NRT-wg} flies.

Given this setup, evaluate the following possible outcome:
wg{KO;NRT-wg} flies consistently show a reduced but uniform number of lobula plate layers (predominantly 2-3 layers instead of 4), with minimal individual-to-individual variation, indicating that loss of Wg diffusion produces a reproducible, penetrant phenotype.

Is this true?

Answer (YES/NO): NO